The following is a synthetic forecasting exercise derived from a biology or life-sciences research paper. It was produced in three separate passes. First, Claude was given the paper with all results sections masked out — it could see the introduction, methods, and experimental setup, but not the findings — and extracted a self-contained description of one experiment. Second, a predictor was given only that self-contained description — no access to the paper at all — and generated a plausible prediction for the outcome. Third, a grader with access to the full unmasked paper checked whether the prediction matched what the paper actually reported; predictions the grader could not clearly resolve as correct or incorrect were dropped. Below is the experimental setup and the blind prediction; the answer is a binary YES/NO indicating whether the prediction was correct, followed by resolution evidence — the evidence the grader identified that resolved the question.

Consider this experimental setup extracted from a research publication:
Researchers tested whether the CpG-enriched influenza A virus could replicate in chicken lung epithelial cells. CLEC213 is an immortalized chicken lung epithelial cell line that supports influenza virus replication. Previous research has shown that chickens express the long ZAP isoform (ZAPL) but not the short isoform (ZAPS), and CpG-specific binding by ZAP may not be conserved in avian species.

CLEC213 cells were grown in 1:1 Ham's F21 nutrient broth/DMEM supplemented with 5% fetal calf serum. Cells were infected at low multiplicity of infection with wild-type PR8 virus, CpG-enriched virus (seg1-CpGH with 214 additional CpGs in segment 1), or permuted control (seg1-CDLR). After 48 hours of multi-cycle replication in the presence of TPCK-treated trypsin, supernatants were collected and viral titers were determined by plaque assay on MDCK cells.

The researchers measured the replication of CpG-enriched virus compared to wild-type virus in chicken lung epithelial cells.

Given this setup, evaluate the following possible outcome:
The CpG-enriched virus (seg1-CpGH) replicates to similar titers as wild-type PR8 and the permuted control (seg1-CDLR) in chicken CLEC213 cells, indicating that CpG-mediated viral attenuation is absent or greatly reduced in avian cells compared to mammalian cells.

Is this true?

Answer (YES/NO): YES